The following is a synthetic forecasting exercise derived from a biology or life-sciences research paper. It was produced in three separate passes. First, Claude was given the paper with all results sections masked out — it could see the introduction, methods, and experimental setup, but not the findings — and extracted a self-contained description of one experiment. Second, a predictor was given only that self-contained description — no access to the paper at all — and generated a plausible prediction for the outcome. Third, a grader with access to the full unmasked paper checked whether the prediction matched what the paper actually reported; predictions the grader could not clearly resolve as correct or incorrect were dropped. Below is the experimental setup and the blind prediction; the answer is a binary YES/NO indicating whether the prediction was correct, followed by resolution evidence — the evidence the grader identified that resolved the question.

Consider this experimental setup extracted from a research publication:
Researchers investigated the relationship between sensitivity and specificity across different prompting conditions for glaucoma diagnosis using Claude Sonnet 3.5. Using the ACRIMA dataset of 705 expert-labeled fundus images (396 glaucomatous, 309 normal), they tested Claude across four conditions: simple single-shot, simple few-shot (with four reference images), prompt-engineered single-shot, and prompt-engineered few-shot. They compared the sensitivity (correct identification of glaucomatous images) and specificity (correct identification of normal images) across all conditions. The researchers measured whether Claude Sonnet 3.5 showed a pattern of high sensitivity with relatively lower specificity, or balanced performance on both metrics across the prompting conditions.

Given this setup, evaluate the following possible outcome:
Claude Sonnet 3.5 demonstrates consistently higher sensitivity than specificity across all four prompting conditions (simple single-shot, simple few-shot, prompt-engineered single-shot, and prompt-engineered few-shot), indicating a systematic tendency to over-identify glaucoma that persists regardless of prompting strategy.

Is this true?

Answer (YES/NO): NO